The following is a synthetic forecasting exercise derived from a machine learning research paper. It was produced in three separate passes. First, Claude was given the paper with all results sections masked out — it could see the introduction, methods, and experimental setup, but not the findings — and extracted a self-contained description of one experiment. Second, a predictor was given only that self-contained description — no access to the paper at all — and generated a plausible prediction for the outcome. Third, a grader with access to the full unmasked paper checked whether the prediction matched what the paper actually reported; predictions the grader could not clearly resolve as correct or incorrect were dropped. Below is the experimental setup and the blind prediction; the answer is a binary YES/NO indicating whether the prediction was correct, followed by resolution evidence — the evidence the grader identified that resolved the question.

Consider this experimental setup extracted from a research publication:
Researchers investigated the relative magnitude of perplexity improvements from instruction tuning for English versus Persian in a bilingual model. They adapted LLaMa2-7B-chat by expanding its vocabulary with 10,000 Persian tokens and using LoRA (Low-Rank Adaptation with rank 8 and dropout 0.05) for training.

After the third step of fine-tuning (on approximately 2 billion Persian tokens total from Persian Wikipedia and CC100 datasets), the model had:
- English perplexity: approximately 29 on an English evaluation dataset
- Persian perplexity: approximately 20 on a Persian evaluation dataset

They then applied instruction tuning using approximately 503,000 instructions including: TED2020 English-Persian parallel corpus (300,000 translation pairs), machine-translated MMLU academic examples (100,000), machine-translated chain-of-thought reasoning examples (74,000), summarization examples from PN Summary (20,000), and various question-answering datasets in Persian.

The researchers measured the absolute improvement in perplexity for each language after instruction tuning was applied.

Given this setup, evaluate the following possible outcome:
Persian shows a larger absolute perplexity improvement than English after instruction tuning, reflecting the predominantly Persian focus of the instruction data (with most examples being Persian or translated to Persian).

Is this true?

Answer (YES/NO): NO